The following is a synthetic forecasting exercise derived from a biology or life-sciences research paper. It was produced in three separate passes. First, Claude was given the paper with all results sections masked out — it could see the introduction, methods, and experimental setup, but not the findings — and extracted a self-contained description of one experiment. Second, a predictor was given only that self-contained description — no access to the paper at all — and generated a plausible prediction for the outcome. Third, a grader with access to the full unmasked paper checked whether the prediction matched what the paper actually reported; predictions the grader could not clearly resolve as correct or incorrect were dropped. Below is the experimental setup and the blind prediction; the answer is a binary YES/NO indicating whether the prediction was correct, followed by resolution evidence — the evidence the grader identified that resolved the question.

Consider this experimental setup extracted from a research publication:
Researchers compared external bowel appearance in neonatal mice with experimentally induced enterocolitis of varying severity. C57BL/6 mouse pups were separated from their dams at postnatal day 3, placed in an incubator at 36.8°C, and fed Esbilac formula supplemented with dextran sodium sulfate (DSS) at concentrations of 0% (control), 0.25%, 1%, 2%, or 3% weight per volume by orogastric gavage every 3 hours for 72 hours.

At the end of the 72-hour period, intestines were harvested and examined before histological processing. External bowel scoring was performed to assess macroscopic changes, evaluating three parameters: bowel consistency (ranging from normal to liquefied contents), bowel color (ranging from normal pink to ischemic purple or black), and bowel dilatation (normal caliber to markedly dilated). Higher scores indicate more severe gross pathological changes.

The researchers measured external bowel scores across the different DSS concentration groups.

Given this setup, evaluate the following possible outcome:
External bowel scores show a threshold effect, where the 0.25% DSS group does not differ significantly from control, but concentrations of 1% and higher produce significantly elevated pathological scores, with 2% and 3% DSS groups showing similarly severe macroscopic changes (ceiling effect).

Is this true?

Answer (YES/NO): NO